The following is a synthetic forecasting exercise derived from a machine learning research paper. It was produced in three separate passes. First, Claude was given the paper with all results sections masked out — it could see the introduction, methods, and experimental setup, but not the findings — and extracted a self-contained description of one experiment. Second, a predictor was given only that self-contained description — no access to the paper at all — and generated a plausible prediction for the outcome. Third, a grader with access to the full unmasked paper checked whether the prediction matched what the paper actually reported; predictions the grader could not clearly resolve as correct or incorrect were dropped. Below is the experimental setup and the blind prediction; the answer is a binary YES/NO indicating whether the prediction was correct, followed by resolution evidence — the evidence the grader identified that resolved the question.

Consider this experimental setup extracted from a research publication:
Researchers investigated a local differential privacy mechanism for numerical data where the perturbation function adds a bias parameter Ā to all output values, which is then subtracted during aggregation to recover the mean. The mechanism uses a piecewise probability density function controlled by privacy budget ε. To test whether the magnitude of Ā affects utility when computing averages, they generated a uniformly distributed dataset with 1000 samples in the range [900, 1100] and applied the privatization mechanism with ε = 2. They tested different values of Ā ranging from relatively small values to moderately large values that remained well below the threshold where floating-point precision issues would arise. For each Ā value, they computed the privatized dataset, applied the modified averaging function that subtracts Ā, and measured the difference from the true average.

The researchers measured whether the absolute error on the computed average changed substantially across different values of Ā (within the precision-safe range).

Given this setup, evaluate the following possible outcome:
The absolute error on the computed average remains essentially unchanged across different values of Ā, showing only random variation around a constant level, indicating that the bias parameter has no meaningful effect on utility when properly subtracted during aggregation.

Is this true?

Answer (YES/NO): YES